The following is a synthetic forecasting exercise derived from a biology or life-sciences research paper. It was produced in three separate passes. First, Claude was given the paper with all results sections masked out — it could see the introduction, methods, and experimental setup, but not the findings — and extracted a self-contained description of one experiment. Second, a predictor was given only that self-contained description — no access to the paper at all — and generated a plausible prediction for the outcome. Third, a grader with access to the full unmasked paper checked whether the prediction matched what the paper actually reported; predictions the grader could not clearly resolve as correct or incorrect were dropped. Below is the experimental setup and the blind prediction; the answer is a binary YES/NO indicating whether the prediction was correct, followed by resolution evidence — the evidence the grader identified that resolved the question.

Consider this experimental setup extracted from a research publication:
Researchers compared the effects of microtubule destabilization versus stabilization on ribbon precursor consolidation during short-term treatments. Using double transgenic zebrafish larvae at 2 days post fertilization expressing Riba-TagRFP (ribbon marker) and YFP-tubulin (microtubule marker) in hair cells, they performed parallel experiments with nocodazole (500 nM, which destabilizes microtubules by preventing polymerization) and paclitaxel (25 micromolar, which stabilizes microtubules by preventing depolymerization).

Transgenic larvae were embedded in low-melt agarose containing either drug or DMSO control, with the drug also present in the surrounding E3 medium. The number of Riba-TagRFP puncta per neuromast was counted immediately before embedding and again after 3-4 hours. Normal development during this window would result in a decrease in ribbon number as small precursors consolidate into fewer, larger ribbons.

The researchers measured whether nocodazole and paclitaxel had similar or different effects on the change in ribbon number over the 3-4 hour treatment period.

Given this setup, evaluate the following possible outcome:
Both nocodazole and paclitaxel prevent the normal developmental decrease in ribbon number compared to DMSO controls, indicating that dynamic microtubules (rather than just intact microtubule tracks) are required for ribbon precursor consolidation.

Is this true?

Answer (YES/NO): NO